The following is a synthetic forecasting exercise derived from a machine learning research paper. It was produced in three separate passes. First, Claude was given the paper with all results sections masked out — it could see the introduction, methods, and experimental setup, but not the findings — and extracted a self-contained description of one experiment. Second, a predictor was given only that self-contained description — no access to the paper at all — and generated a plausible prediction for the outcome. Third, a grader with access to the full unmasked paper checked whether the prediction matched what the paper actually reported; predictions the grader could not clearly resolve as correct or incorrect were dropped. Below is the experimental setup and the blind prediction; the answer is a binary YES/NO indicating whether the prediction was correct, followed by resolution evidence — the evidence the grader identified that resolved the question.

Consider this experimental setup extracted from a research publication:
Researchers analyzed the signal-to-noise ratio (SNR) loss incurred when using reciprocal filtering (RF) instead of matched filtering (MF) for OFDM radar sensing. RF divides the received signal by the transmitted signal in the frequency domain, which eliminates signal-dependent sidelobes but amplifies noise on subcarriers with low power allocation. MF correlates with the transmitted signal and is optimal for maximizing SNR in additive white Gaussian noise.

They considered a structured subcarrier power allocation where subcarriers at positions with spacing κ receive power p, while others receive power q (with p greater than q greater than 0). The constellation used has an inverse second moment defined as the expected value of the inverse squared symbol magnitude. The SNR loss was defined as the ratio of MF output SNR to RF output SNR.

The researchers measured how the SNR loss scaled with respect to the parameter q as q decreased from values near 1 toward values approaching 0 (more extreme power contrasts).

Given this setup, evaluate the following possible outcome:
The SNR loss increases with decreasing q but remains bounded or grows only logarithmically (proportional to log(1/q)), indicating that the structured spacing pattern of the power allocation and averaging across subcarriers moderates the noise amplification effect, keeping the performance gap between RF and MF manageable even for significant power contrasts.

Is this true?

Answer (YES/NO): NO